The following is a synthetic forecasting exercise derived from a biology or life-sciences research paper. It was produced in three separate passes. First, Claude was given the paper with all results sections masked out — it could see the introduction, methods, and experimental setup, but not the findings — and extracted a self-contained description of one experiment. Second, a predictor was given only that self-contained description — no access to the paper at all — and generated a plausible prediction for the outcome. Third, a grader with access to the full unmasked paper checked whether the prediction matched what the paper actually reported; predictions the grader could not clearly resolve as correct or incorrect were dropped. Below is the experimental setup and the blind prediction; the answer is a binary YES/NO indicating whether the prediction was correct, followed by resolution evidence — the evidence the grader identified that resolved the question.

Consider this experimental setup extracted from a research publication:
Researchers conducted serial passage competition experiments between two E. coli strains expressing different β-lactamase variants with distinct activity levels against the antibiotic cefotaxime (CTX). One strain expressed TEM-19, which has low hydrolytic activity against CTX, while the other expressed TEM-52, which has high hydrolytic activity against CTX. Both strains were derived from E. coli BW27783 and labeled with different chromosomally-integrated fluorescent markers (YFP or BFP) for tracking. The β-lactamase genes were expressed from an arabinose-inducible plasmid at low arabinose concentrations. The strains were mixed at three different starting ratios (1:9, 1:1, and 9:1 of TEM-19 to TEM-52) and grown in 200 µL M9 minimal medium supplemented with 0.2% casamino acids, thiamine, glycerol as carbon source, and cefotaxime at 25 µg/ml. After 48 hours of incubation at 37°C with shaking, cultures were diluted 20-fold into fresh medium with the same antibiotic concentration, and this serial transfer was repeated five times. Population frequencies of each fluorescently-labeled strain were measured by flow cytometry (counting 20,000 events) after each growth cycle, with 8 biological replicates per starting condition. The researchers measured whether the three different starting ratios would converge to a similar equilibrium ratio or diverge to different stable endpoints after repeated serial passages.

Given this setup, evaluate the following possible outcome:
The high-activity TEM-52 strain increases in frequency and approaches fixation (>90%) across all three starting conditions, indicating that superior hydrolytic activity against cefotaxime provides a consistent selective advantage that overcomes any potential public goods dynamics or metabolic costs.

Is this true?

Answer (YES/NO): NO